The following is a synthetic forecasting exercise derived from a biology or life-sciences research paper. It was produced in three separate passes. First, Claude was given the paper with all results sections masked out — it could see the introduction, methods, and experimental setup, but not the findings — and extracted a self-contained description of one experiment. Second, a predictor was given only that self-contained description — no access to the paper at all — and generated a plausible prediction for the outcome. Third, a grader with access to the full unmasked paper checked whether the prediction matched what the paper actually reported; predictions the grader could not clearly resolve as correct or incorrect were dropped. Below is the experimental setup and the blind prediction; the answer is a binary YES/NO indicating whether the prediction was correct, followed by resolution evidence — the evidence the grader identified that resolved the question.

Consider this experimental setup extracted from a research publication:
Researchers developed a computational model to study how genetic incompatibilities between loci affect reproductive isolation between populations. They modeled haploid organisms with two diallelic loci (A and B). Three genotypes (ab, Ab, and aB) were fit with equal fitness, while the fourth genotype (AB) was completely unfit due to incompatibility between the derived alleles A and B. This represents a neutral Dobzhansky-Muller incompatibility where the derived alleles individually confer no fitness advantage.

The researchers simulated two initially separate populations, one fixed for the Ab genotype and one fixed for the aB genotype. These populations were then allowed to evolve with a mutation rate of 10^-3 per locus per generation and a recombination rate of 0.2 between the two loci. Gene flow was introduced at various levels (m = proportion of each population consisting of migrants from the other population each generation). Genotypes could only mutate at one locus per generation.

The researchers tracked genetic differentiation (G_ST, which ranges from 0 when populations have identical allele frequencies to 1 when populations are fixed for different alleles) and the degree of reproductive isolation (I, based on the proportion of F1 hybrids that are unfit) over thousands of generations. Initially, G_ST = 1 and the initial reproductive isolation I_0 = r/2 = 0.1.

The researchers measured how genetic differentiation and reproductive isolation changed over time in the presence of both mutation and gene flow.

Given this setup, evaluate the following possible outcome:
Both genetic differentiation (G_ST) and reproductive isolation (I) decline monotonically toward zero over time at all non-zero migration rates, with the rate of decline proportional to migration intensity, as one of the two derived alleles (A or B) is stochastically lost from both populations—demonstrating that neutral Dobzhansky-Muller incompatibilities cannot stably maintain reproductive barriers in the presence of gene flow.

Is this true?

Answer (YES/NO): NO